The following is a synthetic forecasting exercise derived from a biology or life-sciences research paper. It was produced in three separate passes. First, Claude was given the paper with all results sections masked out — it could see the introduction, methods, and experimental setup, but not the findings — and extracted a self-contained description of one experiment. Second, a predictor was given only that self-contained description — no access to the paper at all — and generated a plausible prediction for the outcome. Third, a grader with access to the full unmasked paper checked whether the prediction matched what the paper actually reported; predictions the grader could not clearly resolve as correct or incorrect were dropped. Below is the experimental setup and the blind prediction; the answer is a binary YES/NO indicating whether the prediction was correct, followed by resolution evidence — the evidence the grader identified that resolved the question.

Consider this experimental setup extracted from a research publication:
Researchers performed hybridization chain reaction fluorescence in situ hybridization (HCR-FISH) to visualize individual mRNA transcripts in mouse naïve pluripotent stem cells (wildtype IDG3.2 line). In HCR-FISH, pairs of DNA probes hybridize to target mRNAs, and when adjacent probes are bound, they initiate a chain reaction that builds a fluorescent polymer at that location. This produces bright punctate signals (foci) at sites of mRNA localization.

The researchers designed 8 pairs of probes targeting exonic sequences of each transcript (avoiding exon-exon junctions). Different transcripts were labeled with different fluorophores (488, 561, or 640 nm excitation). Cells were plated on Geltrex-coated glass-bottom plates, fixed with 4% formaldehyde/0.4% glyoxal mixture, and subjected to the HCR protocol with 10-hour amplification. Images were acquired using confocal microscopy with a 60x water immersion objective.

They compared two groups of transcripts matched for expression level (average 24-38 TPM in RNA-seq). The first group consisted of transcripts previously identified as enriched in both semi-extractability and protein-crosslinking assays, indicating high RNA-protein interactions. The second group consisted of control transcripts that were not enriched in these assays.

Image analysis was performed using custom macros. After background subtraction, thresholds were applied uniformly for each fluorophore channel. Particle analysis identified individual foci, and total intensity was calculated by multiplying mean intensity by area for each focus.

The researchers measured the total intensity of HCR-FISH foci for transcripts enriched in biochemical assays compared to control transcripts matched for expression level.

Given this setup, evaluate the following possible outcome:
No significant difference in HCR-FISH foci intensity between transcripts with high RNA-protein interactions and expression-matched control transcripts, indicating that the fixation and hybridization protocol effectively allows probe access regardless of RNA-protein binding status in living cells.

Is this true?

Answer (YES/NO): NO